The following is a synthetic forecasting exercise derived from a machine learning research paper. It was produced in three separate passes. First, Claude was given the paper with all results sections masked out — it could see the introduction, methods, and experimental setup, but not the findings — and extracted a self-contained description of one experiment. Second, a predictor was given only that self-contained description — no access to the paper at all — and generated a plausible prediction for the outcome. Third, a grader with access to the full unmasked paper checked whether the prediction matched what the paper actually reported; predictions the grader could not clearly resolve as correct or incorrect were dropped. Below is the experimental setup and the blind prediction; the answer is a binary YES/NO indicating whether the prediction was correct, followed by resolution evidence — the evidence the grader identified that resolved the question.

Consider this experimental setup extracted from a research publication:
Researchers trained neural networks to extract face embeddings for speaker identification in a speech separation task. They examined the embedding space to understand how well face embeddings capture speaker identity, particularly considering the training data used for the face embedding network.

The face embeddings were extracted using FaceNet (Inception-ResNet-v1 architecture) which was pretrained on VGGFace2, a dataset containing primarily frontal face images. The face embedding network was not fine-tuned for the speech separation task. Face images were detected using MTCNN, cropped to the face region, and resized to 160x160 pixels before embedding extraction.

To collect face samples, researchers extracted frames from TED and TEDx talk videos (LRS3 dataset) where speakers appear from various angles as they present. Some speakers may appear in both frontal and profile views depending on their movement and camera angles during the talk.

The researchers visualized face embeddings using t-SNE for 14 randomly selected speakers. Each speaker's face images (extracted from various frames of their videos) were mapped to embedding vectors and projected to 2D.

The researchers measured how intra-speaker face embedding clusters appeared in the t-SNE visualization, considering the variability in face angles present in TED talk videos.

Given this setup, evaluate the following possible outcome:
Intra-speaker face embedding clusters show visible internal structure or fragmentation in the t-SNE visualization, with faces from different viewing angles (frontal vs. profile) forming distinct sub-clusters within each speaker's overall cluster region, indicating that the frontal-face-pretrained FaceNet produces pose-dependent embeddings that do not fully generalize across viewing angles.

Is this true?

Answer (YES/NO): NO